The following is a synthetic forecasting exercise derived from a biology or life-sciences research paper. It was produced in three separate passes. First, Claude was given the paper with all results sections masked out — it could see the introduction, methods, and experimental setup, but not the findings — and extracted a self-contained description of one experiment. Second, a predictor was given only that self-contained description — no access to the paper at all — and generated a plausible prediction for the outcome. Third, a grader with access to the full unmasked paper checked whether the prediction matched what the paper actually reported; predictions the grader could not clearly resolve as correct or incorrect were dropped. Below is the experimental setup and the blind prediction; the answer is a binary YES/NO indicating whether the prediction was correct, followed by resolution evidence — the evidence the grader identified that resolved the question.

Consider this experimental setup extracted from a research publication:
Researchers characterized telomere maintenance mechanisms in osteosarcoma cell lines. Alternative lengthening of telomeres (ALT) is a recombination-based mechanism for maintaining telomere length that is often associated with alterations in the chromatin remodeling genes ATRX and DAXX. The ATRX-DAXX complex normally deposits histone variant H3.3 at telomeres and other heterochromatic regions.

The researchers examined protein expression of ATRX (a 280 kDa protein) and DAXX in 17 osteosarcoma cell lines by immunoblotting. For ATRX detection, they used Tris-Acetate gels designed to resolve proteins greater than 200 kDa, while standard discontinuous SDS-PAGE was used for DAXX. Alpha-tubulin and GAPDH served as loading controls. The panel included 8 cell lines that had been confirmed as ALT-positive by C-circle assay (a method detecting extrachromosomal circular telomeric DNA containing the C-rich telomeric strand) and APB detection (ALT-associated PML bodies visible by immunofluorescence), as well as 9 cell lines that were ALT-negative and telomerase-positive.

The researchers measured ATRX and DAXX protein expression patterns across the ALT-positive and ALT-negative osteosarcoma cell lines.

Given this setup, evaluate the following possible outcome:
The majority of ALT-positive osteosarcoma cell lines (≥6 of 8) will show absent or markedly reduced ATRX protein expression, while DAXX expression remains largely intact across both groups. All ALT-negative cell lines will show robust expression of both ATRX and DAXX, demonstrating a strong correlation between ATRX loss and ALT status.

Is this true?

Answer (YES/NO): NO